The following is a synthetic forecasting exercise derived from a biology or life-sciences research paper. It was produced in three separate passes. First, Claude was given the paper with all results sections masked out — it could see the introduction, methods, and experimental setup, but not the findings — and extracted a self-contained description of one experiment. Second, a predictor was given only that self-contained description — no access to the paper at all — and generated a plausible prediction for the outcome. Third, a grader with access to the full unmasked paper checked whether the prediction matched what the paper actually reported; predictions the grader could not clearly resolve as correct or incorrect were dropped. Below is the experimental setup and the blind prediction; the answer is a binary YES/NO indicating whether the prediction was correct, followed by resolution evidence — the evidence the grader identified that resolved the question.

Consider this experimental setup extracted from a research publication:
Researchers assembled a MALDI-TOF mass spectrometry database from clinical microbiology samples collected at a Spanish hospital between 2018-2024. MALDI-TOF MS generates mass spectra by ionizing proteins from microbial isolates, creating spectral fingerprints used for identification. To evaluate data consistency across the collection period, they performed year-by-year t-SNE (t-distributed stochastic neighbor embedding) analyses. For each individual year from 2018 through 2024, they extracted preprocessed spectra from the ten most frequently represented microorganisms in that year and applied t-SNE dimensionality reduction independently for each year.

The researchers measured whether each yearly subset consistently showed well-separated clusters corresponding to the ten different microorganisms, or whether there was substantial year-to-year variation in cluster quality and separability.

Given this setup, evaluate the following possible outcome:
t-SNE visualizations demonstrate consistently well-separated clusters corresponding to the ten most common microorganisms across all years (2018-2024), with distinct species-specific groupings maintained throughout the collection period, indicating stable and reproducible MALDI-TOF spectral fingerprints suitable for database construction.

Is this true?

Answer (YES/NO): YES